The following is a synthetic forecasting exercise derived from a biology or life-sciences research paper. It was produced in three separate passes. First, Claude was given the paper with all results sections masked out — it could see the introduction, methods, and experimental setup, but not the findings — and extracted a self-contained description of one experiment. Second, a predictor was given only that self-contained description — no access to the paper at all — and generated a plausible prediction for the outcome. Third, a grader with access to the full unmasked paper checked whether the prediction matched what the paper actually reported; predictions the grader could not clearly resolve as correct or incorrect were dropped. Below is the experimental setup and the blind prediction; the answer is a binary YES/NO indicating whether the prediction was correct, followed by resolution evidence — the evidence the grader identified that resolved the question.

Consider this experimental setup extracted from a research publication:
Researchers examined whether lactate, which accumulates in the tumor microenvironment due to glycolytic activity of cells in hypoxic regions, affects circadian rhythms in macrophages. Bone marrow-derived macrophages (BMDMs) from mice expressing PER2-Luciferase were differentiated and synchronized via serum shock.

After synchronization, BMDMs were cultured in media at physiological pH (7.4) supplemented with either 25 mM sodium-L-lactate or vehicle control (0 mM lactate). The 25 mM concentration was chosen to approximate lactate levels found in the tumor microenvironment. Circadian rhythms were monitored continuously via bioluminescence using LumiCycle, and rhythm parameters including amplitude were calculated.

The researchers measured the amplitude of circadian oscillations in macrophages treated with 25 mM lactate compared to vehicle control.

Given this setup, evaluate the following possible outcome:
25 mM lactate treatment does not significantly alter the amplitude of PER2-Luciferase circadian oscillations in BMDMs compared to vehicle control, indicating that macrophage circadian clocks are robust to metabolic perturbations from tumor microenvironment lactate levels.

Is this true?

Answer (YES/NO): YES